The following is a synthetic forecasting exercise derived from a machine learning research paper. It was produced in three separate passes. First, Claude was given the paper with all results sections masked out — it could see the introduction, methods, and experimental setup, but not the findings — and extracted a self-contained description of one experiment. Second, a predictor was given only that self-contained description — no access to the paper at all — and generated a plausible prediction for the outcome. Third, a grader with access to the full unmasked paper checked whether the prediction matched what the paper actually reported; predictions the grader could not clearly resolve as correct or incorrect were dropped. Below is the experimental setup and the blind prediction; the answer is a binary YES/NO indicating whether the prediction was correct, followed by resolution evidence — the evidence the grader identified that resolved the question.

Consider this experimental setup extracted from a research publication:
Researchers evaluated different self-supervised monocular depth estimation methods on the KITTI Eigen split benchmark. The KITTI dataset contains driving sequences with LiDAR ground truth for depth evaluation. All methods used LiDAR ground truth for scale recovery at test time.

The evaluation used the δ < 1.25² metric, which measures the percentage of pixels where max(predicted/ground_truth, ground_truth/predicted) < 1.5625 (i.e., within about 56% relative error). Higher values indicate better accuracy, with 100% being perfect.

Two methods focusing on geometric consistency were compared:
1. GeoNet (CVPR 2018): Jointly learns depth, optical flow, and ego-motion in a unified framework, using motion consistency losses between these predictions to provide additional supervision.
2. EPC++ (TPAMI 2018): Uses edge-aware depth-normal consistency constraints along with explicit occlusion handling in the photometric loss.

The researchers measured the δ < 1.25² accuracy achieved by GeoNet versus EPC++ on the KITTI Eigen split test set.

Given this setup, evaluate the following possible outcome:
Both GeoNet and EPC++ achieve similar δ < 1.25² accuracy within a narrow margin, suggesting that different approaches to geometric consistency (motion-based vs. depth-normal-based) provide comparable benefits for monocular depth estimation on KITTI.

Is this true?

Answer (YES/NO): YES